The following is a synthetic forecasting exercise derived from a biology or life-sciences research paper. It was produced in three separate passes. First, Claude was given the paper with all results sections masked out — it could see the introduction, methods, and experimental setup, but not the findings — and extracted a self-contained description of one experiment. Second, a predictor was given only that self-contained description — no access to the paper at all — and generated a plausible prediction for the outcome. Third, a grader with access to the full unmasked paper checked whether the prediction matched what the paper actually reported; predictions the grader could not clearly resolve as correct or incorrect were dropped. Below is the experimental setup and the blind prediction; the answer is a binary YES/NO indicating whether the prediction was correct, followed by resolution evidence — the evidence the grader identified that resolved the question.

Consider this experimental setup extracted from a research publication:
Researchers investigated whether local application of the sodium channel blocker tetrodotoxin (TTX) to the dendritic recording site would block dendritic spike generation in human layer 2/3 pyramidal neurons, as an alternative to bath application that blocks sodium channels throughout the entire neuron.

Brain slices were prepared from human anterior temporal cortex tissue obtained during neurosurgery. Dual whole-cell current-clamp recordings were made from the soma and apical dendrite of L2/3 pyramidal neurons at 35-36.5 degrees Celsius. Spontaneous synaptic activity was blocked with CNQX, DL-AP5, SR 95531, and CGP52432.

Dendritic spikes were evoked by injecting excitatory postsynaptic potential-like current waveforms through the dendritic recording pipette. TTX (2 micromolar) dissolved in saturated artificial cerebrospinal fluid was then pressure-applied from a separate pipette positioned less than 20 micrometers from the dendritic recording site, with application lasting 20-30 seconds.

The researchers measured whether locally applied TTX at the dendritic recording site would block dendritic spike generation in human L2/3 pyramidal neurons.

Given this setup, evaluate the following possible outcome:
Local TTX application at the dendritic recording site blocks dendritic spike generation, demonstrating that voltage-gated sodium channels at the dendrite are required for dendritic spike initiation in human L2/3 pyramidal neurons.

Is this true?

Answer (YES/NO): YES